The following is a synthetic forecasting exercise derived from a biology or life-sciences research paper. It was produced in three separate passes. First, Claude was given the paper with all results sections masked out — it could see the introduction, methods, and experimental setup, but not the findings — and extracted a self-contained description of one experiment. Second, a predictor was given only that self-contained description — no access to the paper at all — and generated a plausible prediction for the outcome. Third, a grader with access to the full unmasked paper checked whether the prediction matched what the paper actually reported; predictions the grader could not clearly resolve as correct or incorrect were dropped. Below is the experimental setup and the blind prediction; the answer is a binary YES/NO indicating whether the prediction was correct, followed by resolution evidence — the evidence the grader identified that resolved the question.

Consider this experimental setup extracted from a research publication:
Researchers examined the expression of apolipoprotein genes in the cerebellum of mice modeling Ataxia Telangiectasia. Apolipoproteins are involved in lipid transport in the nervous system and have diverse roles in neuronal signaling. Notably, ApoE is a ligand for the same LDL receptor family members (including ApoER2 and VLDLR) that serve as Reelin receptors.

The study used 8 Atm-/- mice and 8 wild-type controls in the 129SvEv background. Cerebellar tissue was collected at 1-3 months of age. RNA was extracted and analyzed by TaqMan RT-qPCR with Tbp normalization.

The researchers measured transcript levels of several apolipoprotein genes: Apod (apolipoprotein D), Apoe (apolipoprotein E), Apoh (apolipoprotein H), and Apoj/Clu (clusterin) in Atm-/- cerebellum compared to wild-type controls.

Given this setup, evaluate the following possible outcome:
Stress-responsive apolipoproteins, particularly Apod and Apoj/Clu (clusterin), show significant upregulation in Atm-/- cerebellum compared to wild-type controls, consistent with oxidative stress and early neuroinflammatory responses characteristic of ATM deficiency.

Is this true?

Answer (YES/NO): NO